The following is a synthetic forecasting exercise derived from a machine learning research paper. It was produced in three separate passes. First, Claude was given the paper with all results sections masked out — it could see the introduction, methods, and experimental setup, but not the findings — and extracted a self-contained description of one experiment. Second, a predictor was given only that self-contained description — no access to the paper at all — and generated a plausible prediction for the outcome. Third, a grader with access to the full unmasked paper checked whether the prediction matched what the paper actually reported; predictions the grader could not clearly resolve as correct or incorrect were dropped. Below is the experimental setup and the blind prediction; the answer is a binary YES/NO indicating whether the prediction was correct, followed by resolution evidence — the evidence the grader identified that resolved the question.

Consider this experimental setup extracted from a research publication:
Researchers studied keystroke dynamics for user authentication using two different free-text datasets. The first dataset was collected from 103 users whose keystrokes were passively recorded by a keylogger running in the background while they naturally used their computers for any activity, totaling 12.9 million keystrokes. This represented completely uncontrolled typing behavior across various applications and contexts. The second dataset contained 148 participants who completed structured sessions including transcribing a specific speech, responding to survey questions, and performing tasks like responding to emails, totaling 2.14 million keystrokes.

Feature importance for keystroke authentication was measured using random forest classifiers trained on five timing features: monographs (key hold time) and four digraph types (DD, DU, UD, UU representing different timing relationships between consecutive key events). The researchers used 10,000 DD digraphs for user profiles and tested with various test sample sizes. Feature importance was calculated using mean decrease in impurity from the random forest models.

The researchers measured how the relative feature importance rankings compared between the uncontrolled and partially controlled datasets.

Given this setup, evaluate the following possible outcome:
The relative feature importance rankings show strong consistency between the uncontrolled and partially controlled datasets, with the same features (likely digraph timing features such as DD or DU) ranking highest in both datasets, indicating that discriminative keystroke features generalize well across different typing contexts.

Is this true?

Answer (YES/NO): NO